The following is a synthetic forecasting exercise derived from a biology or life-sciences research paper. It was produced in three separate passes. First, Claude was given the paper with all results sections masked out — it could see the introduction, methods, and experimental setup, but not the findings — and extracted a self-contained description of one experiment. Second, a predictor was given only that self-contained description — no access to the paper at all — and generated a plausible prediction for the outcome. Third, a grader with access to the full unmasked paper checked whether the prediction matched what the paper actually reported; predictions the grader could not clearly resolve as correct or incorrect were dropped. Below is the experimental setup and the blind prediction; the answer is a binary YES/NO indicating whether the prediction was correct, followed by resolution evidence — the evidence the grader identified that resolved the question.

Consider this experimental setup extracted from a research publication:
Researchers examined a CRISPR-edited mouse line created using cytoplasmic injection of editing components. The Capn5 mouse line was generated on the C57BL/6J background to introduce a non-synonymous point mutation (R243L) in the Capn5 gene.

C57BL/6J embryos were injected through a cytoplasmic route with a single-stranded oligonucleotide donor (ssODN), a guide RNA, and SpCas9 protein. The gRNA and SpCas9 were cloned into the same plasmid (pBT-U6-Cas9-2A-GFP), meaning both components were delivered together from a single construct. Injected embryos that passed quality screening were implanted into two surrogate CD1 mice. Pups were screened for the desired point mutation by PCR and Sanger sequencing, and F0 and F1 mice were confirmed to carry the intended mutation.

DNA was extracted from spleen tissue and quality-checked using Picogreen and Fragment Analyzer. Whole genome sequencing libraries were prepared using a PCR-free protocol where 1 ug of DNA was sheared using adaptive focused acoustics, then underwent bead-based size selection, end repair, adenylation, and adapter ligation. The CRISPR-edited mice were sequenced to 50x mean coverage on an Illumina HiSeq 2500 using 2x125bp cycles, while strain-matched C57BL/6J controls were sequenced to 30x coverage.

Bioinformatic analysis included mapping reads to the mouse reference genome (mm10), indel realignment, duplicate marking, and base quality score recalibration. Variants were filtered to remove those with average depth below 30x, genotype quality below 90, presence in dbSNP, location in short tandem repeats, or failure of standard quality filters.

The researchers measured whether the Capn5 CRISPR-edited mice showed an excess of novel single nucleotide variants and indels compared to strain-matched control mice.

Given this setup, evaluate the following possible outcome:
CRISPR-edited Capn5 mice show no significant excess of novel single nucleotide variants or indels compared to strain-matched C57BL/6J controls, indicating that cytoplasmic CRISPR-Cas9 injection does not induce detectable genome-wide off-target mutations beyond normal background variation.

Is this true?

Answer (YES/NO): YES